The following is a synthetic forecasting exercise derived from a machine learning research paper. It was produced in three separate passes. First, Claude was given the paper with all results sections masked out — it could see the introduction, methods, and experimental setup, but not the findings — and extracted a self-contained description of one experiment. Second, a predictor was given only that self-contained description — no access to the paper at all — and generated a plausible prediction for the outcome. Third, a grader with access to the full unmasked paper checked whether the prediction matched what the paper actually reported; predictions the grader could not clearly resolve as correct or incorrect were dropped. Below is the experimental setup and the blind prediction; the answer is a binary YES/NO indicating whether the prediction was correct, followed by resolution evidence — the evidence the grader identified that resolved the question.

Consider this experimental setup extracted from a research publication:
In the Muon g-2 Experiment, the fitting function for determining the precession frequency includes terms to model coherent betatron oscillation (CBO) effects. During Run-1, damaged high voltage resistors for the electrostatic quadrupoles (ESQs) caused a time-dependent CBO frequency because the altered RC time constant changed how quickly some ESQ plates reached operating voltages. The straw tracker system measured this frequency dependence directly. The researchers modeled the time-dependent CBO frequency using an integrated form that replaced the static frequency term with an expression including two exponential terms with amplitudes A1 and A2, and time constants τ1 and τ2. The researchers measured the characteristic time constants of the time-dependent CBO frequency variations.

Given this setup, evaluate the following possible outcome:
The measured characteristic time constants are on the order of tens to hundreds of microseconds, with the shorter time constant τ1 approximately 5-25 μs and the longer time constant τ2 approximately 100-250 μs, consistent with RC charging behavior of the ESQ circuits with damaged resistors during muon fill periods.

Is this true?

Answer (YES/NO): NO